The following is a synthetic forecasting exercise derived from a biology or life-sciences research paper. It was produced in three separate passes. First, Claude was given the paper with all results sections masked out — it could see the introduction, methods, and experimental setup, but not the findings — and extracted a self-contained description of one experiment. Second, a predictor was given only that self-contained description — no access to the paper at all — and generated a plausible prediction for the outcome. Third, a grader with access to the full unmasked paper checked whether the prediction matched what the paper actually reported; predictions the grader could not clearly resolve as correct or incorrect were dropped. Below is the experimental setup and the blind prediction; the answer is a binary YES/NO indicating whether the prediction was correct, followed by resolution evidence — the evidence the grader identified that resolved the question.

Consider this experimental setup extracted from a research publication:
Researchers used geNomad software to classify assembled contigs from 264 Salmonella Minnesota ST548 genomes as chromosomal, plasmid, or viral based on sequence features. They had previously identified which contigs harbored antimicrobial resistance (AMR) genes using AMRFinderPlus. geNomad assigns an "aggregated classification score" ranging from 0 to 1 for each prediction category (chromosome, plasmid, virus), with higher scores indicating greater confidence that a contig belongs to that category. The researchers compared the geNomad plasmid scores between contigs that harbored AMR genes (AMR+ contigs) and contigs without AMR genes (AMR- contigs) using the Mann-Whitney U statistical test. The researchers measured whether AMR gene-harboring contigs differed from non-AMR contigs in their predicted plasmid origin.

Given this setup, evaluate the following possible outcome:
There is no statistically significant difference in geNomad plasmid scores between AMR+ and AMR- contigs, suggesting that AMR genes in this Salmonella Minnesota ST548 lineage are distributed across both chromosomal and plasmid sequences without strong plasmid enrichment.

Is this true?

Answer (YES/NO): NO